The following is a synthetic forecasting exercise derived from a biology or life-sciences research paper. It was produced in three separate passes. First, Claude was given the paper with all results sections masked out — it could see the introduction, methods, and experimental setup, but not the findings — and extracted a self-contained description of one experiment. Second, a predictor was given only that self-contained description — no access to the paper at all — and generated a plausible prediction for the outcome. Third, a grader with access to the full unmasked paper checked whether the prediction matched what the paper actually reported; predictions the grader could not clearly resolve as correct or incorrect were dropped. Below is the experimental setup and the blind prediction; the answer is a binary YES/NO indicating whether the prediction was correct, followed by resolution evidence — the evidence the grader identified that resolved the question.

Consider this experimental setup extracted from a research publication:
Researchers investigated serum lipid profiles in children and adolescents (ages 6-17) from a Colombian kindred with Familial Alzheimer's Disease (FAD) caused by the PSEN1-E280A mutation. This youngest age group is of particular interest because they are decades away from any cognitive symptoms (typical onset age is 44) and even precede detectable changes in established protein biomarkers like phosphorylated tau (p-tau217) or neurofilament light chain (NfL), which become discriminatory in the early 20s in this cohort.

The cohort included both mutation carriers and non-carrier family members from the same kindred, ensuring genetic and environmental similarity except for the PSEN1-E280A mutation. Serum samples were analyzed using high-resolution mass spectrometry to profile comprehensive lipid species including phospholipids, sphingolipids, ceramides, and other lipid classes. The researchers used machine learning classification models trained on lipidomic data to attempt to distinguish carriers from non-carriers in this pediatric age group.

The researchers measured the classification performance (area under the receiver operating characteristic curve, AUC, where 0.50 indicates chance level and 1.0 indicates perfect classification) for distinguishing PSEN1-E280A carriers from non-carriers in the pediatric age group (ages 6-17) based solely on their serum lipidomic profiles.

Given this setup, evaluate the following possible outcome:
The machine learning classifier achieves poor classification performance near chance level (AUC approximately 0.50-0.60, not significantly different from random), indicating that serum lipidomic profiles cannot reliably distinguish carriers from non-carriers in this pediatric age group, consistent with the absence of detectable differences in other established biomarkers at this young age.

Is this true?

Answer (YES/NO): NO